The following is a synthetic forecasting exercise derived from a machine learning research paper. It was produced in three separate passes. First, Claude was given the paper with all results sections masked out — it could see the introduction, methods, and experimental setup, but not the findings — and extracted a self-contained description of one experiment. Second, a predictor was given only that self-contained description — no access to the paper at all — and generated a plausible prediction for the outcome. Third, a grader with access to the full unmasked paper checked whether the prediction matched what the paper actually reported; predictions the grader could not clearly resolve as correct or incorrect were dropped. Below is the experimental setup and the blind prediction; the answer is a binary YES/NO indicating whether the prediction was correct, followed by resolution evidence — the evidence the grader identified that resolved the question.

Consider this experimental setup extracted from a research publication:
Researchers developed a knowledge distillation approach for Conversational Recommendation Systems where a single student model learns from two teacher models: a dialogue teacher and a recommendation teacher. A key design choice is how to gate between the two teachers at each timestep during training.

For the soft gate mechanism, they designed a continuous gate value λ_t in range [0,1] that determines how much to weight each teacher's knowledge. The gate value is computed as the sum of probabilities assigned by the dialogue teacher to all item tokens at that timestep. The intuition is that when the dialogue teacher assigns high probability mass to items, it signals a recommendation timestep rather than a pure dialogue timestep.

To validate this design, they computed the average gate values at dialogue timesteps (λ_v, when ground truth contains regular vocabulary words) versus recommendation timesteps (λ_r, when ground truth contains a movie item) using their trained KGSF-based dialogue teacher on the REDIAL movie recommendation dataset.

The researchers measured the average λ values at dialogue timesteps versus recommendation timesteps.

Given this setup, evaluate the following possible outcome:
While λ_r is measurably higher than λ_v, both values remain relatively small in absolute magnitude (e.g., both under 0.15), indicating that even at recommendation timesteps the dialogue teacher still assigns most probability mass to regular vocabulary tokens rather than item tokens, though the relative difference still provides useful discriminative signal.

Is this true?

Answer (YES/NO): NO